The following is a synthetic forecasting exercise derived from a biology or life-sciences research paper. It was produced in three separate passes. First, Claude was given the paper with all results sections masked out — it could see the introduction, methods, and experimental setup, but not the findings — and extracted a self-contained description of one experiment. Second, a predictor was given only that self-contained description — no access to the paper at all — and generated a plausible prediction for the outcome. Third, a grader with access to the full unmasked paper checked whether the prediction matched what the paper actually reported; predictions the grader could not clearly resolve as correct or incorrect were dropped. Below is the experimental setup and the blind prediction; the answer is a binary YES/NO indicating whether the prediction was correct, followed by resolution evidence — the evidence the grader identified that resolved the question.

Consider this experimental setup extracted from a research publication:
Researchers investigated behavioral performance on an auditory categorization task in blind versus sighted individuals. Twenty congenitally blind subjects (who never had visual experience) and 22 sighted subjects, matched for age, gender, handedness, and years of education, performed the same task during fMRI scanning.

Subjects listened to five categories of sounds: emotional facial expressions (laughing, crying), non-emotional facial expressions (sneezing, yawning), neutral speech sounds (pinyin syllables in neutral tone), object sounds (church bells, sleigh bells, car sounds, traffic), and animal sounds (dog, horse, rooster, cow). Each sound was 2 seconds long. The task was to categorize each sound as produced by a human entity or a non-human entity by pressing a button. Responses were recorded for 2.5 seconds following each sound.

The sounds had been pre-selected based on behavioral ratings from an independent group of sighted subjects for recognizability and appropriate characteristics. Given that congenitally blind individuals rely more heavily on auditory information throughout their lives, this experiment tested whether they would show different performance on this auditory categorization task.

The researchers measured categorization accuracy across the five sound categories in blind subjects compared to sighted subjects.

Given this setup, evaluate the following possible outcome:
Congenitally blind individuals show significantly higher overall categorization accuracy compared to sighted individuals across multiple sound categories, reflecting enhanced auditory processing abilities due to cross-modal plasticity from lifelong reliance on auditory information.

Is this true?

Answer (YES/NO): NO